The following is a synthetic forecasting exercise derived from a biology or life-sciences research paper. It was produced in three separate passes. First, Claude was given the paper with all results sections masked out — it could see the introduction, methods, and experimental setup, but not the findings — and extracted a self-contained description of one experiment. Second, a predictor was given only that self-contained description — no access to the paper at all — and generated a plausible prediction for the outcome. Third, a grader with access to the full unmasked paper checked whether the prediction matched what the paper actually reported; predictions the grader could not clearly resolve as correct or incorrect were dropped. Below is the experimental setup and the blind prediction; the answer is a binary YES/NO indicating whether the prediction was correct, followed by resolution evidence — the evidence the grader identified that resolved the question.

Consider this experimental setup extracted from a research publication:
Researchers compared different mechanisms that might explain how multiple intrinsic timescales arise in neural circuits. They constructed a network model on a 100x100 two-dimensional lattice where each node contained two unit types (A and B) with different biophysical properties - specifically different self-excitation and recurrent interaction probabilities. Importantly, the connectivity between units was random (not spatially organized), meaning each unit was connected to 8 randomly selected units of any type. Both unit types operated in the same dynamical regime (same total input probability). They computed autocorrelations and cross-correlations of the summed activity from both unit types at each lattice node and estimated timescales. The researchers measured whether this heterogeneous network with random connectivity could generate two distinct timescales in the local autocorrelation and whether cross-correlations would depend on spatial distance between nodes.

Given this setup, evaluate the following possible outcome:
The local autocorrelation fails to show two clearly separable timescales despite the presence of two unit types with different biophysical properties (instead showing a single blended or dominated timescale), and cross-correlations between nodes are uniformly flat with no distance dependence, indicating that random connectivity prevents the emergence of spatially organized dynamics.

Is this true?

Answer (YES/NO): NO